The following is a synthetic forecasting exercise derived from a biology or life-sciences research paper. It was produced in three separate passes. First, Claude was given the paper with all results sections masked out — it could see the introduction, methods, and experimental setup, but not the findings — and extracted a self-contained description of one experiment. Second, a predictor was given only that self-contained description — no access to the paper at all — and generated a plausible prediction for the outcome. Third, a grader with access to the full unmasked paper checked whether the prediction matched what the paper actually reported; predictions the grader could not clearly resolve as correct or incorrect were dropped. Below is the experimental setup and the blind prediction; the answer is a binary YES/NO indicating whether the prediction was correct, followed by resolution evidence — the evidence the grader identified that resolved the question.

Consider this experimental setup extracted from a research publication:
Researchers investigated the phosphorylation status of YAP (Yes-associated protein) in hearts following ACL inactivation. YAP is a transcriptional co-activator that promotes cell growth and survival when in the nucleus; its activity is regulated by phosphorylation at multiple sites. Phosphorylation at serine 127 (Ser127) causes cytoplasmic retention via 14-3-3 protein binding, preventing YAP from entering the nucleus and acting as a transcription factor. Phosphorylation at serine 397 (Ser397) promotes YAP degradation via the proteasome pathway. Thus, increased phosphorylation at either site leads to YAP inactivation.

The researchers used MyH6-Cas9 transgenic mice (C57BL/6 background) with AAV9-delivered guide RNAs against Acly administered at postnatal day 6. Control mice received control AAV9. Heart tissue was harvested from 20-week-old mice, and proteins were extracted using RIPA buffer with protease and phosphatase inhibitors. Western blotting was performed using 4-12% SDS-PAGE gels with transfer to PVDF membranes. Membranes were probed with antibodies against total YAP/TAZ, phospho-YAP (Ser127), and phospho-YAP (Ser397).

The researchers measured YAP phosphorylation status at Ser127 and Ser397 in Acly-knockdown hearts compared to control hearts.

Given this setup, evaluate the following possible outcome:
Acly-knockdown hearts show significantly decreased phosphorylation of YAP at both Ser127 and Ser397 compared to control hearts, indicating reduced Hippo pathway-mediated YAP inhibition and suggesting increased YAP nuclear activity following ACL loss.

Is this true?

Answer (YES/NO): NO